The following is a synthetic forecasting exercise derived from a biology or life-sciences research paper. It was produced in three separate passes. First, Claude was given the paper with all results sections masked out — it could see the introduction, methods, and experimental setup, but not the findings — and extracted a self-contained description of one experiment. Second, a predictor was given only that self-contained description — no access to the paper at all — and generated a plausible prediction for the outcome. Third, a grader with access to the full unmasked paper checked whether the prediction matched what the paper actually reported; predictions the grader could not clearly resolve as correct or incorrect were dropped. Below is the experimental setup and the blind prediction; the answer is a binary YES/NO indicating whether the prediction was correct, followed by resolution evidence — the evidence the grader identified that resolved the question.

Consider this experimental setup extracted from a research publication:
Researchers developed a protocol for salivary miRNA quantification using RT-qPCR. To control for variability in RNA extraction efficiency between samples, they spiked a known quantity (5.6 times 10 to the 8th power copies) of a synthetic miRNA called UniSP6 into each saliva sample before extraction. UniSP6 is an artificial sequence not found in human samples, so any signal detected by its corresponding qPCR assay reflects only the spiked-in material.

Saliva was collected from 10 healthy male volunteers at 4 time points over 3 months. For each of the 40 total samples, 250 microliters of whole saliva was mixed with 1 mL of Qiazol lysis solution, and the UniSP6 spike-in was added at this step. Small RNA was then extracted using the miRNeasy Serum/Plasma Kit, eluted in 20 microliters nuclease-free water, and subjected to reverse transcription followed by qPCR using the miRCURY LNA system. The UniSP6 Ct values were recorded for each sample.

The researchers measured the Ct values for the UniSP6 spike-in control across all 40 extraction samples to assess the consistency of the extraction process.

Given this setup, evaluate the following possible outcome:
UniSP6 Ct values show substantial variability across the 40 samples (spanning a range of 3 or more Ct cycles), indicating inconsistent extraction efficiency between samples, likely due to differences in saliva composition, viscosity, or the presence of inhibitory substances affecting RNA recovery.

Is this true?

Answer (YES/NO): NO